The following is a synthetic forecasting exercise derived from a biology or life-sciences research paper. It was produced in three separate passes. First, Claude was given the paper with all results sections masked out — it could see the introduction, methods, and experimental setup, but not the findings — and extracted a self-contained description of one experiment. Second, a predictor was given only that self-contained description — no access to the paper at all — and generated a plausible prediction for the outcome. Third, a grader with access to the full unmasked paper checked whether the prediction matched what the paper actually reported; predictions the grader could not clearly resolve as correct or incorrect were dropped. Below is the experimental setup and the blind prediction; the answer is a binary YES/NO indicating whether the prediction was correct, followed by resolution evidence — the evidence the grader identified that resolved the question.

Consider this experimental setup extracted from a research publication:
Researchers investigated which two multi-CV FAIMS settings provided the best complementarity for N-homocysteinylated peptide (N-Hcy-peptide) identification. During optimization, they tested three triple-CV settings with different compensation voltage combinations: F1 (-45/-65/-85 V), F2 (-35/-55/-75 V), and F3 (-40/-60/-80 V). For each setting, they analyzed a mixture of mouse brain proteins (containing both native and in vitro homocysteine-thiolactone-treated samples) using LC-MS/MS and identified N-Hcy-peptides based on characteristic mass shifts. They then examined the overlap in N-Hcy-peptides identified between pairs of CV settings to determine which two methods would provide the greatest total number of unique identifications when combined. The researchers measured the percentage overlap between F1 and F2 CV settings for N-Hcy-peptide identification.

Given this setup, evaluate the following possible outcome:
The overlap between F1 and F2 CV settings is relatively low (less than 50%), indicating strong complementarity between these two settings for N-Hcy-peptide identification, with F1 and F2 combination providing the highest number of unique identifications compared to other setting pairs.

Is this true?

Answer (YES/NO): YES